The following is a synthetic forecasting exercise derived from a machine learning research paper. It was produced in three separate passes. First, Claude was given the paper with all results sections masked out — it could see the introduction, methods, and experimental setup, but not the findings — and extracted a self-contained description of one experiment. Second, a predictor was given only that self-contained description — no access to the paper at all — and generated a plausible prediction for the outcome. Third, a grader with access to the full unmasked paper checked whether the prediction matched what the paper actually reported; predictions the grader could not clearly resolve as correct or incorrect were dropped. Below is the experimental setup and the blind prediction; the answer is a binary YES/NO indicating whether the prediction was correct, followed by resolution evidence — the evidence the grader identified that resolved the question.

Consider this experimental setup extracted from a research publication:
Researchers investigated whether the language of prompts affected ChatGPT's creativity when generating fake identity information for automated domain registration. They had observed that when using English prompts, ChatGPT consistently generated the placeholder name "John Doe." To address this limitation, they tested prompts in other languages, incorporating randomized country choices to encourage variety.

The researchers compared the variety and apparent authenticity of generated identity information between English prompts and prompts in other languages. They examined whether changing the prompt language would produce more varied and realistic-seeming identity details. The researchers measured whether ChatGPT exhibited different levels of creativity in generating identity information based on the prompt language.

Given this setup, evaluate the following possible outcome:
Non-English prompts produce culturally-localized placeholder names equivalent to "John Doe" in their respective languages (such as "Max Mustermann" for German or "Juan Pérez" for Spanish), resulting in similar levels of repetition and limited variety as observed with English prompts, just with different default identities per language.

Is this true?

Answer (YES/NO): NO